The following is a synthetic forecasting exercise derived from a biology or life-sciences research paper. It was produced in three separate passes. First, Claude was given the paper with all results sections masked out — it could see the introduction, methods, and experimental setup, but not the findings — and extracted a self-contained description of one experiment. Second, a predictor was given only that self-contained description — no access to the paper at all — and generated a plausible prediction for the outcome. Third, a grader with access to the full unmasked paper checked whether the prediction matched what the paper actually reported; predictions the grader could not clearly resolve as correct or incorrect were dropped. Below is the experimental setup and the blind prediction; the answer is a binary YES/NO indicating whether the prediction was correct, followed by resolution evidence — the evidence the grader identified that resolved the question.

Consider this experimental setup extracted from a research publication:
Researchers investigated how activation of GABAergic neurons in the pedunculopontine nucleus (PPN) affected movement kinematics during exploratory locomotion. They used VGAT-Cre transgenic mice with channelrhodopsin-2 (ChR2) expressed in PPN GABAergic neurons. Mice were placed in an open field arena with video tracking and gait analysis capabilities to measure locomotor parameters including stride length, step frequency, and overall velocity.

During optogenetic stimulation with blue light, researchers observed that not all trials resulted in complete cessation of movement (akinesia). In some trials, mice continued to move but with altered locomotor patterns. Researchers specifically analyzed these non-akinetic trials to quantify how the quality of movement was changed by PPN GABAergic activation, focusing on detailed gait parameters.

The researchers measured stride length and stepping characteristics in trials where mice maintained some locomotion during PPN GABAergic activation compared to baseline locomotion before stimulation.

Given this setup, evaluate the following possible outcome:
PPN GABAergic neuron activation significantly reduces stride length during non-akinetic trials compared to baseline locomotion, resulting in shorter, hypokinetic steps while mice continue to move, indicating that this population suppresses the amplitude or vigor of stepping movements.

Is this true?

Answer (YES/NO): YES